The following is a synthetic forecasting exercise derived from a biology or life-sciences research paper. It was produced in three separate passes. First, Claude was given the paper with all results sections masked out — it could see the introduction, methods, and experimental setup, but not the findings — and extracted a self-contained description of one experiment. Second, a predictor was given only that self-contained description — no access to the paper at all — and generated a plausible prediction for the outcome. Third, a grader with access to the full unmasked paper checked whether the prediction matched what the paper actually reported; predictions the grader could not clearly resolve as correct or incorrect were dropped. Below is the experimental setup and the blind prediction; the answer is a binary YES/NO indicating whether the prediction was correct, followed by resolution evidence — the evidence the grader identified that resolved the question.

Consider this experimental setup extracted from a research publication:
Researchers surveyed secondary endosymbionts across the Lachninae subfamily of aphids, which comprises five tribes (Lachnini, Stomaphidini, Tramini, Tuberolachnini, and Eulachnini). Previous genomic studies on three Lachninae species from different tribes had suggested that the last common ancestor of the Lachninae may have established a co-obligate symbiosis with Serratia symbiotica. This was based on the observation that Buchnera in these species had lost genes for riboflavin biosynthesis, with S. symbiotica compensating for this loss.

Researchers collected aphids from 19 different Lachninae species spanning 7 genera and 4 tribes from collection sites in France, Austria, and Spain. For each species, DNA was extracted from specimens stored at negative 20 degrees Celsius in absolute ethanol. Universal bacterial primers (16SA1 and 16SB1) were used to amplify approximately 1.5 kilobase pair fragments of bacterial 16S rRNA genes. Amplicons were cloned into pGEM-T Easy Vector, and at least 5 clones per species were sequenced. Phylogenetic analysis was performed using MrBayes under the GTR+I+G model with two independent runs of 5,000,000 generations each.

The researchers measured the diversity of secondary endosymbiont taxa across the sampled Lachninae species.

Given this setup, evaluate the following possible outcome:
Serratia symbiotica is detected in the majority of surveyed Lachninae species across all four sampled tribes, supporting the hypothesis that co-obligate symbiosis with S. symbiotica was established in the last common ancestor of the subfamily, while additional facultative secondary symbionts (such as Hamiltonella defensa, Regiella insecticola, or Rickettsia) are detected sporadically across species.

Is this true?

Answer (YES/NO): NO